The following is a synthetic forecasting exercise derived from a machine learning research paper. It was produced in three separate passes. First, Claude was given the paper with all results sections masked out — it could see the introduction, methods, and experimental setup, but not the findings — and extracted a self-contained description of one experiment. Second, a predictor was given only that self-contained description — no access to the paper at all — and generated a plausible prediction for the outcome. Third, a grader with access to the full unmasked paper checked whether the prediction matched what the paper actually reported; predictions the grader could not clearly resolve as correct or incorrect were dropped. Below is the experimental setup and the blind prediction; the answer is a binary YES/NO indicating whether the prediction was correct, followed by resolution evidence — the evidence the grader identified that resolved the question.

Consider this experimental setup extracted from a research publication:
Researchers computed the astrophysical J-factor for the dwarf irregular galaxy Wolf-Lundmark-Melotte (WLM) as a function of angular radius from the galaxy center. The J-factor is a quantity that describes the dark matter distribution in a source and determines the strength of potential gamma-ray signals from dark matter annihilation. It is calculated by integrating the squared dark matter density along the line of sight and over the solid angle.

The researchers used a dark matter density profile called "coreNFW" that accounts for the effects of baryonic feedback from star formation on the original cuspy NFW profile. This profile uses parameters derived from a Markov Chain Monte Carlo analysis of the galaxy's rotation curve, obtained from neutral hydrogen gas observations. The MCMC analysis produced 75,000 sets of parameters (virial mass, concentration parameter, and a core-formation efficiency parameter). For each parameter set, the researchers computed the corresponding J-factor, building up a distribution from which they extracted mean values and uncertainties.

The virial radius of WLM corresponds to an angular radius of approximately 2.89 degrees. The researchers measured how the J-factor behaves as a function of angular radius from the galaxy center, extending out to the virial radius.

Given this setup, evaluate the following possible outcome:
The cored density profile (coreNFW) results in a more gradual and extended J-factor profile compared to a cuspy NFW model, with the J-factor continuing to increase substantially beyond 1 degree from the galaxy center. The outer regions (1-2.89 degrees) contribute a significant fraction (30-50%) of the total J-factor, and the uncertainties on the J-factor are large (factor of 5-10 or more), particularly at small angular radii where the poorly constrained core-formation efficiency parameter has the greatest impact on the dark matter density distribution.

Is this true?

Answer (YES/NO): NO